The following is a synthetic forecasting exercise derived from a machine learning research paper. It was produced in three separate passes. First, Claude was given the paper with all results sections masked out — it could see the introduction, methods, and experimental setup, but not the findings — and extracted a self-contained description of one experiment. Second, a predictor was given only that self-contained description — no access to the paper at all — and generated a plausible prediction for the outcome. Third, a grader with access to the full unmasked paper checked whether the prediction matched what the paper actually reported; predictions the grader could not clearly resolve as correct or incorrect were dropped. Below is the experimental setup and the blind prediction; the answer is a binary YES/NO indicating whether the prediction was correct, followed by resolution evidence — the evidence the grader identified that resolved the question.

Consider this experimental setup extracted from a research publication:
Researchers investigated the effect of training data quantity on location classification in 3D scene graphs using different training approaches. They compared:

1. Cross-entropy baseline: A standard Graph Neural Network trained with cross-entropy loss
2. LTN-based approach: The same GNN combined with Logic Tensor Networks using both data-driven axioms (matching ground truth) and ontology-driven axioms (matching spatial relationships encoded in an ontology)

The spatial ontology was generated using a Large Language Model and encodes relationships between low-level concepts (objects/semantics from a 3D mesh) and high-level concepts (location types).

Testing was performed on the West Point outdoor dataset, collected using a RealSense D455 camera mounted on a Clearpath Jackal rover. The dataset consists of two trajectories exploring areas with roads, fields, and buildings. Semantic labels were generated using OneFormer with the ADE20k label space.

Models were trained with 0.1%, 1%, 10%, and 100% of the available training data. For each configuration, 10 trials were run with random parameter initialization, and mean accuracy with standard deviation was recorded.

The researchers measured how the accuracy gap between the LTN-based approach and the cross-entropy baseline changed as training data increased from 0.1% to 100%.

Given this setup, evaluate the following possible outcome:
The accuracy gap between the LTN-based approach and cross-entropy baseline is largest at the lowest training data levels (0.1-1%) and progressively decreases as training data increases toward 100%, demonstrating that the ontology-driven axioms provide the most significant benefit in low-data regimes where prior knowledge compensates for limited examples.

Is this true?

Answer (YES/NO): YES